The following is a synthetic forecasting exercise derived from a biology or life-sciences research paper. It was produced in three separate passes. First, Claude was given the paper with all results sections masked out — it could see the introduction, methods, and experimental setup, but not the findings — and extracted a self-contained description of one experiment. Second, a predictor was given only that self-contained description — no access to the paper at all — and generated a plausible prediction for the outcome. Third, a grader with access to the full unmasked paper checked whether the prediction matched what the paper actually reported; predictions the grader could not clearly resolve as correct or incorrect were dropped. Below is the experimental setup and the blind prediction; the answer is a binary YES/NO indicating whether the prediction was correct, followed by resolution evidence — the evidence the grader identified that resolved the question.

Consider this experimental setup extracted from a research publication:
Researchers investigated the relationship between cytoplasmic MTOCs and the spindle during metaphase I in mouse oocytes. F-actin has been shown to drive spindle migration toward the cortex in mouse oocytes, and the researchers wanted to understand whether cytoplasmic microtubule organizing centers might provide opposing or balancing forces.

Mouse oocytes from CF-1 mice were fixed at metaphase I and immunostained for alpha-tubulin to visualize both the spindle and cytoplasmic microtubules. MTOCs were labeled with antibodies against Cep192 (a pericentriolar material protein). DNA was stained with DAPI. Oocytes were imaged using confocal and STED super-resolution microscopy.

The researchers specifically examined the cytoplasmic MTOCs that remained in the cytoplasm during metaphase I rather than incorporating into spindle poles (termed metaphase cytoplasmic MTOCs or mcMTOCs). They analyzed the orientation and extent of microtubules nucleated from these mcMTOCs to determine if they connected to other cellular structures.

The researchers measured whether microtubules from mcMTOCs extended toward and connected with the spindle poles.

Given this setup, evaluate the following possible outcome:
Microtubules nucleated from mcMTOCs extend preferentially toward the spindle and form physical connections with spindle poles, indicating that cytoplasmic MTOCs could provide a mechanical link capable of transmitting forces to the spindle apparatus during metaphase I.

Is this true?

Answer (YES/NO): YES